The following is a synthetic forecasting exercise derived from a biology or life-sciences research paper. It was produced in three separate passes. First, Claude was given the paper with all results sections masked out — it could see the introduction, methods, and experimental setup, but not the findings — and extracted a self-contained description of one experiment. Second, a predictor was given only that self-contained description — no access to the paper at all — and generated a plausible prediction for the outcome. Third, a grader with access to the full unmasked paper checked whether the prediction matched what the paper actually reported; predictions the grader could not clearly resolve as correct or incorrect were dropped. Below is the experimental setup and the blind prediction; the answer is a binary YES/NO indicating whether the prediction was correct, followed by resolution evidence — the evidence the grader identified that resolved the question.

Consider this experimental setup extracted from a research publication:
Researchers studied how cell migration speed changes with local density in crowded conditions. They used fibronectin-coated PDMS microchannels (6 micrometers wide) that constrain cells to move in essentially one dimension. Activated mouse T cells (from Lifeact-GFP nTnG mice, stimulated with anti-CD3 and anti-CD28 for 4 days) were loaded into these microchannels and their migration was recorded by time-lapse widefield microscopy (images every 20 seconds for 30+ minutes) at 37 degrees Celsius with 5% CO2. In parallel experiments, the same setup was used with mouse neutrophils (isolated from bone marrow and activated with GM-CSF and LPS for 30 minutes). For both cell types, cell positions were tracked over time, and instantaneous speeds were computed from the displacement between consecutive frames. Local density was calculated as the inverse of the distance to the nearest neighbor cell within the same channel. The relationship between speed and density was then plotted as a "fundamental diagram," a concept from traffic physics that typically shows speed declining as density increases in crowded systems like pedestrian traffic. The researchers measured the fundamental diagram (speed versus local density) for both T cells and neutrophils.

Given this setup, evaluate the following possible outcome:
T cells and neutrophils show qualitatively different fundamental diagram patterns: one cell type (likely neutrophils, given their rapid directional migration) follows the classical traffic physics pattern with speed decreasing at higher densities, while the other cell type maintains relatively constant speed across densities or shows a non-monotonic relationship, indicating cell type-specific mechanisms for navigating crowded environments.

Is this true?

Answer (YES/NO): NO